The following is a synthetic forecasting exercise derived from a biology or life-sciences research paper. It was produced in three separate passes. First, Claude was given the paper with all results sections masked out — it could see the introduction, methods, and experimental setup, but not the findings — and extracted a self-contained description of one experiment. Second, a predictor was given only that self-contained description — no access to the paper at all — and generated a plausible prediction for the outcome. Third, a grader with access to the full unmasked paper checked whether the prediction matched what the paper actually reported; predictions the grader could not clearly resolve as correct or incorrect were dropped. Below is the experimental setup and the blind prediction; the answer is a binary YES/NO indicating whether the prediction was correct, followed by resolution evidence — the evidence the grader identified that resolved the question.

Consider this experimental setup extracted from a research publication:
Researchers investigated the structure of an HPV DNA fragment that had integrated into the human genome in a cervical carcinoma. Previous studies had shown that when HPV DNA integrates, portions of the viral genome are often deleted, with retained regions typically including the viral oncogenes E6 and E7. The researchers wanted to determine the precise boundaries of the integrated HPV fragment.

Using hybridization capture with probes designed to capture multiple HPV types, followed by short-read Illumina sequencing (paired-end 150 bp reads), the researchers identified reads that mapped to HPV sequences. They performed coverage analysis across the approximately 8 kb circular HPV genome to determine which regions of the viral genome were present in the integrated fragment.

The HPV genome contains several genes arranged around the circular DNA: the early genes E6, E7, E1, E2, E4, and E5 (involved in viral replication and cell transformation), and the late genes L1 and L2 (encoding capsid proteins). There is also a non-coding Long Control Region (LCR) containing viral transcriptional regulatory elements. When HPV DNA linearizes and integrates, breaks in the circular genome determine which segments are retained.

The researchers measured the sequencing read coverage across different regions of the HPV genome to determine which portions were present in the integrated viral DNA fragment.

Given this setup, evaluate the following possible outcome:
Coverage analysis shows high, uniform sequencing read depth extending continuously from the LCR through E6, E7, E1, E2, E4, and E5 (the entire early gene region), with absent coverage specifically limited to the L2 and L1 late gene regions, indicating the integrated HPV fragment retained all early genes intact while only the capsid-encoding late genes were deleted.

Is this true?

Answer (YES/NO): NO